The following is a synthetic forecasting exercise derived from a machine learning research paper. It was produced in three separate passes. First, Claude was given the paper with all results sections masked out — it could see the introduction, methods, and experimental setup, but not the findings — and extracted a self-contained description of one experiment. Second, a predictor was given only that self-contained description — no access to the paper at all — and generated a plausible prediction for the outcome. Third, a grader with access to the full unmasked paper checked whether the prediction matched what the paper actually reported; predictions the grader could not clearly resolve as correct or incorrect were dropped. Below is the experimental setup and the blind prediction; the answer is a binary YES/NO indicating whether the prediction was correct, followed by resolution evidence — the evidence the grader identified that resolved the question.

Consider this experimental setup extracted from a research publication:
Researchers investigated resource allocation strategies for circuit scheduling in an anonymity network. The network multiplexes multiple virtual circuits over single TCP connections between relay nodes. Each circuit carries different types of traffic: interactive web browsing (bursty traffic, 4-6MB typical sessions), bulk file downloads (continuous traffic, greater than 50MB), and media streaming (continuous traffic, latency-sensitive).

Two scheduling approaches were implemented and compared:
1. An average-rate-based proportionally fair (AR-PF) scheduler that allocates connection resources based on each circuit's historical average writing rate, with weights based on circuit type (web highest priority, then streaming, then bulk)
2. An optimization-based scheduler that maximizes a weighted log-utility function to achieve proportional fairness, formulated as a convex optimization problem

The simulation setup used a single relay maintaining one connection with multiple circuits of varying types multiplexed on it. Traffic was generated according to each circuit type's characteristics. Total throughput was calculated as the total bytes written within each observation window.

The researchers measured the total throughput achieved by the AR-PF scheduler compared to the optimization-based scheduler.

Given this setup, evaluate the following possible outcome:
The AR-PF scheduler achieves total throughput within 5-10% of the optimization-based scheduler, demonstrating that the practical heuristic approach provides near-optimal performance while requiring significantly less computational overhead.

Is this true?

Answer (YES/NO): NO